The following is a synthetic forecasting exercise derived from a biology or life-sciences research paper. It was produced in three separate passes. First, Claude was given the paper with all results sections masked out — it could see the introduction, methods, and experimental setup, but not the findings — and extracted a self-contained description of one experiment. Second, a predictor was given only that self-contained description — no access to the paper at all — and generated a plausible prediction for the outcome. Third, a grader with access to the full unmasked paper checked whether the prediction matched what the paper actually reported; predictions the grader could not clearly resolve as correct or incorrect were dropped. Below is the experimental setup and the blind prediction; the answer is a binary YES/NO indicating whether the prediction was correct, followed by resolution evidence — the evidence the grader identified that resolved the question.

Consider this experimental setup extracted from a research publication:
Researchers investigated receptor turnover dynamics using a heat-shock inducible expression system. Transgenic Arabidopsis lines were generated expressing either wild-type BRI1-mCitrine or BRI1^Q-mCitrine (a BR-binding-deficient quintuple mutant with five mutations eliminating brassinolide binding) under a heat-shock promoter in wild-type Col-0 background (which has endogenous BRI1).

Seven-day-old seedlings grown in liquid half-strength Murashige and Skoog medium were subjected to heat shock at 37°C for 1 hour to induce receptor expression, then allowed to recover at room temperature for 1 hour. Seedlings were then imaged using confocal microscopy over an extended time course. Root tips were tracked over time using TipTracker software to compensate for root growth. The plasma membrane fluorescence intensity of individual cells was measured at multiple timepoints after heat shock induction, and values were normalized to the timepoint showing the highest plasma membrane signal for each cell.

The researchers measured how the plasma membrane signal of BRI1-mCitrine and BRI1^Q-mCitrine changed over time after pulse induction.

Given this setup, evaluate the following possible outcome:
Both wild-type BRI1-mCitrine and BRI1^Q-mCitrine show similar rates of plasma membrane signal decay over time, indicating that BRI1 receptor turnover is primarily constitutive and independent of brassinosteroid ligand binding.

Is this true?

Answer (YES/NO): YES